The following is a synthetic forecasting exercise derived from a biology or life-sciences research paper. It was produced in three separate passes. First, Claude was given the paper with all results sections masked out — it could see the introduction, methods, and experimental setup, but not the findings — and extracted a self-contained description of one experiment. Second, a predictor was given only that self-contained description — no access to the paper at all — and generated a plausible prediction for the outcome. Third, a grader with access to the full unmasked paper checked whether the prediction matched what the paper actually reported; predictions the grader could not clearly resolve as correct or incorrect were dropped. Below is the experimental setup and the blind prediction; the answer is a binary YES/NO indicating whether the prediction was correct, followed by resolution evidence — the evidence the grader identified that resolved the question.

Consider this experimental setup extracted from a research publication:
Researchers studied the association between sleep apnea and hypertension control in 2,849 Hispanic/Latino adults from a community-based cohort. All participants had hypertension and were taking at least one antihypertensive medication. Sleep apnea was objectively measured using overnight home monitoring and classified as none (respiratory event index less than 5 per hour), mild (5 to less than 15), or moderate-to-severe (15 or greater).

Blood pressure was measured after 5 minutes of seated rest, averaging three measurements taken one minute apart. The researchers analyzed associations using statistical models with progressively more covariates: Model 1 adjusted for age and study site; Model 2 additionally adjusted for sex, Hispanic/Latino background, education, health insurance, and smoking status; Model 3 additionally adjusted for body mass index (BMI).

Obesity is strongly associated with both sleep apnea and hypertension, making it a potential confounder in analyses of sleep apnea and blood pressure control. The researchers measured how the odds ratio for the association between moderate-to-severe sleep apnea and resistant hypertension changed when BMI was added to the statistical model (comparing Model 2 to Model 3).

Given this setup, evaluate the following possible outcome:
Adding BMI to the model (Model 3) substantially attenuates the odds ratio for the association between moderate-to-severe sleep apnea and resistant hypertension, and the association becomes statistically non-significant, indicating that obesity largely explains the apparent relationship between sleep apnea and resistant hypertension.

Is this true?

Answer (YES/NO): NO